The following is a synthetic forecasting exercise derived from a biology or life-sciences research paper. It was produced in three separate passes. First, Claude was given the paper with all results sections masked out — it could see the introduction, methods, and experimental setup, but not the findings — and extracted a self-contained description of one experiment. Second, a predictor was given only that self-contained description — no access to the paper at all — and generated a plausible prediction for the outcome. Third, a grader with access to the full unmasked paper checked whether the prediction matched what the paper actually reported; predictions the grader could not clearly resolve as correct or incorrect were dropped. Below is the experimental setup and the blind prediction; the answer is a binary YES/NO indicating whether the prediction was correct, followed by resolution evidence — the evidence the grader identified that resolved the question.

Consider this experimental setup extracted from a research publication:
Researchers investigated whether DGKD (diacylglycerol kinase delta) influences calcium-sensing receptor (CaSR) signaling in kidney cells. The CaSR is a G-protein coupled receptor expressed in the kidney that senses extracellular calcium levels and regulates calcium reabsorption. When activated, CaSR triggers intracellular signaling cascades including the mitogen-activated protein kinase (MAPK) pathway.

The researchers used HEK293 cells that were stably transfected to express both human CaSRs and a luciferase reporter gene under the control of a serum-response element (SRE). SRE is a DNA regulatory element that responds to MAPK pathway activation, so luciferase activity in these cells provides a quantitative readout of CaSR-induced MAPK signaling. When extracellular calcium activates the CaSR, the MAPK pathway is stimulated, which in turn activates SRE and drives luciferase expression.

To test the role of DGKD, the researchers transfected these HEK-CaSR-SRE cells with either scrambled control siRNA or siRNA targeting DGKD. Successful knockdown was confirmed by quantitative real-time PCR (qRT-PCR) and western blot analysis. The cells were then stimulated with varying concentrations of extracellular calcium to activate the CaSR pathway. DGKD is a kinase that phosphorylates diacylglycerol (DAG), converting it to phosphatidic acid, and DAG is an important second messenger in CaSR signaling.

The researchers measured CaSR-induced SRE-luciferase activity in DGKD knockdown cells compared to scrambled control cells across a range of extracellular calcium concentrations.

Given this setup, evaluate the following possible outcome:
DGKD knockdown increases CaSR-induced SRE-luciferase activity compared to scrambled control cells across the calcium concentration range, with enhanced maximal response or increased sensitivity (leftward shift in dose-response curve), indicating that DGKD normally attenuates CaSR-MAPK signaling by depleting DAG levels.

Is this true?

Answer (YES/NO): NO